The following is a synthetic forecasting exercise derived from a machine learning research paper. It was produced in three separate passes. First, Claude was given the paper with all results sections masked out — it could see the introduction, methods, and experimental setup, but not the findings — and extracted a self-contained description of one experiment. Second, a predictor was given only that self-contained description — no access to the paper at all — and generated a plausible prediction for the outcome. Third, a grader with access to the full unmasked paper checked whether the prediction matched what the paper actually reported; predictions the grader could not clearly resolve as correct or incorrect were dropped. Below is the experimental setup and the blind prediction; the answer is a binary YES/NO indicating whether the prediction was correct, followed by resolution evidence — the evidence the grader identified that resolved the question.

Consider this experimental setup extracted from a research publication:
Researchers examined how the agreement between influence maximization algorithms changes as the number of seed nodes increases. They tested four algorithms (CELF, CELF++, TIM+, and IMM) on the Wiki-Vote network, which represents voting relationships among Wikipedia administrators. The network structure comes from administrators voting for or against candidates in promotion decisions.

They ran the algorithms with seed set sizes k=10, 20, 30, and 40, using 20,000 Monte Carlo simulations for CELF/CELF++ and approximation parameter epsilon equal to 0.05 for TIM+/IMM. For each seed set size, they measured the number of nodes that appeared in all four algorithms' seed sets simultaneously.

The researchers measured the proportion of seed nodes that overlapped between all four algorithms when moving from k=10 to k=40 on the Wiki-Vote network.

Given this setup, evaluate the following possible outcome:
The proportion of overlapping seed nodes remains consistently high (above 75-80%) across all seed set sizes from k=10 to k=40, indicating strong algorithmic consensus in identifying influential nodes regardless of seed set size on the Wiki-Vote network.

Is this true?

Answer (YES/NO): YES